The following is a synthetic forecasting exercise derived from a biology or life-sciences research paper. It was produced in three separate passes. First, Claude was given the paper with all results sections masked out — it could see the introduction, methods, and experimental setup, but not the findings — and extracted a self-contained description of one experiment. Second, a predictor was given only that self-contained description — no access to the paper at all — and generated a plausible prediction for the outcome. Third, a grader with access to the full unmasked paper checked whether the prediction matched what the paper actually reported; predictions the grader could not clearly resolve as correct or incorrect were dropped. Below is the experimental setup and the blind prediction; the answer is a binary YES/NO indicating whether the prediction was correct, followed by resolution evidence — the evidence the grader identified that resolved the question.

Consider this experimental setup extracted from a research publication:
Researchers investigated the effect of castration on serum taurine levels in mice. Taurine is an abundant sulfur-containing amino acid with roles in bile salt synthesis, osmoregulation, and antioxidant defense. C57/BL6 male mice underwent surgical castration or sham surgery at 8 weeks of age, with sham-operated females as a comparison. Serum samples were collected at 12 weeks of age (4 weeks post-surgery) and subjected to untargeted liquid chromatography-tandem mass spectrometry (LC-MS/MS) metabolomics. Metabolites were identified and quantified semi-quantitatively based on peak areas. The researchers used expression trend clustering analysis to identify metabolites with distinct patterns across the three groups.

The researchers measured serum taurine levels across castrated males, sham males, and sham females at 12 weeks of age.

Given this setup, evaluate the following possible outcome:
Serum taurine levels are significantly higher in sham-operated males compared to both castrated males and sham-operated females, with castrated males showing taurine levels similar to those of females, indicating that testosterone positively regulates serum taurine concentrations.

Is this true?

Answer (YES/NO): NO